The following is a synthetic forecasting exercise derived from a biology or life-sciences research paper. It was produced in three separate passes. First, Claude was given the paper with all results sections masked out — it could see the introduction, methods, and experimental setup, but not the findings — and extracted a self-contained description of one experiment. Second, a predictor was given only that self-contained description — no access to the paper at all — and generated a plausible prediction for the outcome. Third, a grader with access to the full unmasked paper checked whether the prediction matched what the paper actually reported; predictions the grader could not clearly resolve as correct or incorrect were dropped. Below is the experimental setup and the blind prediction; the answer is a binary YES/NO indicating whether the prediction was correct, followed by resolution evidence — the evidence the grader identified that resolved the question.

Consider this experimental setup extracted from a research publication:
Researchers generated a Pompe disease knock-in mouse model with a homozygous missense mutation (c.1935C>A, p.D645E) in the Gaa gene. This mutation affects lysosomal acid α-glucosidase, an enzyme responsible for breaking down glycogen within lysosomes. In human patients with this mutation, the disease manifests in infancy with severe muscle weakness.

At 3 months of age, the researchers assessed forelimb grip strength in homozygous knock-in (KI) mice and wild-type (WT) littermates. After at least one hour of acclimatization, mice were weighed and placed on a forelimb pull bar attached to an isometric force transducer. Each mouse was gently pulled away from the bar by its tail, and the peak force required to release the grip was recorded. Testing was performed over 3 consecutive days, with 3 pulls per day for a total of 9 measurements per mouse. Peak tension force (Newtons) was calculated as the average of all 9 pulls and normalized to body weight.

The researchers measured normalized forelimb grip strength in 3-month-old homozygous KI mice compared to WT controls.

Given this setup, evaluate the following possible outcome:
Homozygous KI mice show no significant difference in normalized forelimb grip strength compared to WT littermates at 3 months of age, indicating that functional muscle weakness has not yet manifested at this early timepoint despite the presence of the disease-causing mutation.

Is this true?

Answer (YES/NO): NO